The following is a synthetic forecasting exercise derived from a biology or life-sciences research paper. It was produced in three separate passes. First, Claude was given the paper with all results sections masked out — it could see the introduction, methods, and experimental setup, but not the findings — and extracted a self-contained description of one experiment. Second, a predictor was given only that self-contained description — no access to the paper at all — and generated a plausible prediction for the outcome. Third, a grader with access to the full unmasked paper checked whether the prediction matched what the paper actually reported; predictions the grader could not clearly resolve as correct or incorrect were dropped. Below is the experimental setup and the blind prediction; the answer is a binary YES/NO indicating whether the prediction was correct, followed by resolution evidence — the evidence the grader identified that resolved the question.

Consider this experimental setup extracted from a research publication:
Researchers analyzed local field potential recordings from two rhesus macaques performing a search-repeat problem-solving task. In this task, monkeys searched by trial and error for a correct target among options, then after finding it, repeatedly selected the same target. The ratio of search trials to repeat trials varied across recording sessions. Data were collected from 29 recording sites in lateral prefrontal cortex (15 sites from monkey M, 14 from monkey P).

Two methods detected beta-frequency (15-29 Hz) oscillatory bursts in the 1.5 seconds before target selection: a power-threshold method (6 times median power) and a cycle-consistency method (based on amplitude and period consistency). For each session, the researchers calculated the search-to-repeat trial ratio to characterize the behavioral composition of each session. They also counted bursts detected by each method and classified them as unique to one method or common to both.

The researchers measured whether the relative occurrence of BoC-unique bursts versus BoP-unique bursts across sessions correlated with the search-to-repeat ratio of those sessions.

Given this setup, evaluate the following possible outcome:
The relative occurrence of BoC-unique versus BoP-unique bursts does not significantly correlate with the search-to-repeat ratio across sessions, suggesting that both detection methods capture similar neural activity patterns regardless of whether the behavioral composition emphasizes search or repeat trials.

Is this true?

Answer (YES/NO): NO